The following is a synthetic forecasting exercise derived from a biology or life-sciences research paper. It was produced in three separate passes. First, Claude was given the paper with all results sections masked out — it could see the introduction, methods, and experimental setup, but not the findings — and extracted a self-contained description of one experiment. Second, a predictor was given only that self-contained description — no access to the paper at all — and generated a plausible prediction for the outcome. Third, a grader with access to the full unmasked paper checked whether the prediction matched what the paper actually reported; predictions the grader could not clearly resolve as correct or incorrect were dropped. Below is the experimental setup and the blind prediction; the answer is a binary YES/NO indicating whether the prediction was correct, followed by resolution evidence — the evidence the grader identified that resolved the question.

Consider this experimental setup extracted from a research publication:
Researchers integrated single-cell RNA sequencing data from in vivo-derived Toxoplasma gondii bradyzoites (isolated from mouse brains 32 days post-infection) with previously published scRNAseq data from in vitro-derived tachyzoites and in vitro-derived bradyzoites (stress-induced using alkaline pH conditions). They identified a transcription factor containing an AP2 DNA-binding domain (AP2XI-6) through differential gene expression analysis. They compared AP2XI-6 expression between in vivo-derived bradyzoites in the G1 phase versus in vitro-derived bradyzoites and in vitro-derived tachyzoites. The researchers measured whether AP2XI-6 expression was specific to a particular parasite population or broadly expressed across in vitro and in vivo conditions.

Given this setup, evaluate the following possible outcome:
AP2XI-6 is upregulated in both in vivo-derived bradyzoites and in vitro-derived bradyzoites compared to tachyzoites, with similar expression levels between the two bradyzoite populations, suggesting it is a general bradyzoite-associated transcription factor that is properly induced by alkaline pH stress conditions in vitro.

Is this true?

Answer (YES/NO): NO